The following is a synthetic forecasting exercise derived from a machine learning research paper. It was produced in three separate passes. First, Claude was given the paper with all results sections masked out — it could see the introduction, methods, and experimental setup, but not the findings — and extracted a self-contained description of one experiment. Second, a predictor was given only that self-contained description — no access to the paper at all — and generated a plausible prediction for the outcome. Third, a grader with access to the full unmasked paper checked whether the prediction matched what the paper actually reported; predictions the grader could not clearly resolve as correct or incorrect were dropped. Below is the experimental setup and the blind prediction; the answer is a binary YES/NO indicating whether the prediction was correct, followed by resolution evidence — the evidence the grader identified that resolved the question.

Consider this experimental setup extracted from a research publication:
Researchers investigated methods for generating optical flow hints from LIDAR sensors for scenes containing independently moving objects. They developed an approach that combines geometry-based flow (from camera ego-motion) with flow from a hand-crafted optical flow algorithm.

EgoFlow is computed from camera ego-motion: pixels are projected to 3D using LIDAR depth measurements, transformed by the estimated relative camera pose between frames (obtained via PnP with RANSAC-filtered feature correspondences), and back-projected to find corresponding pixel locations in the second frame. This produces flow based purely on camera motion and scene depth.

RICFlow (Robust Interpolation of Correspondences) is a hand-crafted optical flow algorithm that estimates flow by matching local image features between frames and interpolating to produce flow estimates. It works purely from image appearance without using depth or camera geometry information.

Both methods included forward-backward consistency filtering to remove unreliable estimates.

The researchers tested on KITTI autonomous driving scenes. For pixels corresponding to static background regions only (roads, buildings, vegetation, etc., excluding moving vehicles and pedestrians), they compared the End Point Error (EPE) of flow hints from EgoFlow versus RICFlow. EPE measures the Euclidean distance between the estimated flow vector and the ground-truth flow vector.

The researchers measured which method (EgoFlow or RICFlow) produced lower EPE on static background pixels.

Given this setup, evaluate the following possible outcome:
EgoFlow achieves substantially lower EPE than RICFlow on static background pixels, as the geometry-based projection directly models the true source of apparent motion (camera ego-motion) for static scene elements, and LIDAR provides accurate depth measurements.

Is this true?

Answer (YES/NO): YES